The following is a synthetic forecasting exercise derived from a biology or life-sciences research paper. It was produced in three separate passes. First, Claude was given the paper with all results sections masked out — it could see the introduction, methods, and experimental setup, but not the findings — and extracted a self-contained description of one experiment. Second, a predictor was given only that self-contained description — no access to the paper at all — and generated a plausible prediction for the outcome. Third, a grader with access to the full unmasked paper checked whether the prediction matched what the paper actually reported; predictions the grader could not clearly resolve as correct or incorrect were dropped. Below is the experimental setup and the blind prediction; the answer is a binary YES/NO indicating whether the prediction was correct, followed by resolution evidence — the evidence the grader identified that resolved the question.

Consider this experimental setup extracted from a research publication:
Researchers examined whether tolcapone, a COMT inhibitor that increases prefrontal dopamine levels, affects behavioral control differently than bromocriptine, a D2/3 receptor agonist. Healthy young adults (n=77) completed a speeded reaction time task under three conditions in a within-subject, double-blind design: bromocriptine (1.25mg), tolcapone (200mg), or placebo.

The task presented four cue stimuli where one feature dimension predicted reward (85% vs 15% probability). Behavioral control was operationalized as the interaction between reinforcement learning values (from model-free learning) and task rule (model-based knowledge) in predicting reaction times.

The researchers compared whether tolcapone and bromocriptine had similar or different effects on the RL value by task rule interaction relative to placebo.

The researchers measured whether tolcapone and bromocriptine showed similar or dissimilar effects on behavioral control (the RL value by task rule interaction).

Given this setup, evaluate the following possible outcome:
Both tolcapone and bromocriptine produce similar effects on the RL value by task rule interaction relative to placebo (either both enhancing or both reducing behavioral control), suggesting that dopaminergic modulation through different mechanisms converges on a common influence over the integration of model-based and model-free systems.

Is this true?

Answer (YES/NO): NO